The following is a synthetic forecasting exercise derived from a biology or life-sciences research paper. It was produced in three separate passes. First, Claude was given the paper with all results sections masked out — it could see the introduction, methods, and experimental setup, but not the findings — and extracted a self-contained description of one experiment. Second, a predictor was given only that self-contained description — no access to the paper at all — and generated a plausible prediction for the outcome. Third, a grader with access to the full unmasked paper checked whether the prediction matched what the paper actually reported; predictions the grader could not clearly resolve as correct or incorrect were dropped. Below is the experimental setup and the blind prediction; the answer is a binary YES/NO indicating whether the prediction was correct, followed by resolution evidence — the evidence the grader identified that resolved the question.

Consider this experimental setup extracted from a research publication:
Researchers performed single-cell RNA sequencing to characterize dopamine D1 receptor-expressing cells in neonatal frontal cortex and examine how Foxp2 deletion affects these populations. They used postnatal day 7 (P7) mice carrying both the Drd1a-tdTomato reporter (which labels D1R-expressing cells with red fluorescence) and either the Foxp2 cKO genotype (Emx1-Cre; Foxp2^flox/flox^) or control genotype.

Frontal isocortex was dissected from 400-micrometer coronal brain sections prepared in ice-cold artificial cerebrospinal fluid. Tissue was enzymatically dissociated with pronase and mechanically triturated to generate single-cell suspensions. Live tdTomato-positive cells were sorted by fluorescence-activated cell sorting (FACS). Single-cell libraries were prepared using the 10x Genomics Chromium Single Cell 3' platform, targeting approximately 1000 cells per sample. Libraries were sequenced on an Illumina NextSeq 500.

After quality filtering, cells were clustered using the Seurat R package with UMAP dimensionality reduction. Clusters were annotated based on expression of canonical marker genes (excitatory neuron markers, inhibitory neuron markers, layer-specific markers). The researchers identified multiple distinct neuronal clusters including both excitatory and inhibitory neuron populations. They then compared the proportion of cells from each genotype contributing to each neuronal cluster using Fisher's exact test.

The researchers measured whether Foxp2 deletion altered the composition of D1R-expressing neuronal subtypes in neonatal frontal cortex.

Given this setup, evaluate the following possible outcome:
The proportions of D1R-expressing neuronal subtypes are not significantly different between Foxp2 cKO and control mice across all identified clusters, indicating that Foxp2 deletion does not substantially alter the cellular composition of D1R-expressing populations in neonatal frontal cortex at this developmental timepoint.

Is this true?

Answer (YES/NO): NO